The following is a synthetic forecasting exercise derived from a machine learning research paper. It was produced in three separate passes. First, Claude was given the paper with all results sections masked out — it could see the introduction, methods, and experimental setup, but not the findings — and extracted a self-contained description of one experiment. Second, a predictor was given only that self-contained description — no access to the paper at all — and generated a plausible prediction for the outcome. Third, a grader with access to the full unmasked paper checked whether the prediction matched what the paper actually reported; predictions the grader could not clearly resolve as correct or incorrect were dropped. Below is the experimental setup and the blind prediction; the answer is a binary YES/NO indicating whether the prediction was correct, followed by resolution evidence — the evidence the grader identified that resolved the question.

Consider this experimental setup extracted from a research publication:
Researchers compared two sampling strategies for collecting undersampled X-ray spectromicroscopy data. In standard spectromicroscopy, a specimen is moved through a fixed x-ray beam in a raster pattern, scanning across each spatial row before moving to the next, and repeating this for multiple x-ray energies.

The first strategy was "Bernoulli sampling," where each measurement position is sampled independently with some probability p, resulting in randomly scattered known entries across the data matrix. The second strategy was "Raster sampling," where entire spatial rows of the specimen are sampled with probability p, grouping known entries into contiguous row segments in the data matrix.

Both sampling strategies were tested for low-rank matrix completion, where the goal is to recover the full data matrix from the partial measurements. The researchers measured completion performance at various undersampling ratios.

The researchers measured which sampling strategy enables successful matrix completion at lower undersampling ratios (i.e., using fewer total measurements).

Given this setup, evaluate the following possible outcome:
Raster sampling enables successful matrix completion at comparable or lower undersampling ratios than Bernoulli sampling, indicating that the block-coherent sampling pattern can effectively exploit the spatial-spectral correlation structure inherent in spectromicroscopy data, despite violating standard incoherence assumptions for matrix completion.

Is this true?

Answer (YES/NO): NO